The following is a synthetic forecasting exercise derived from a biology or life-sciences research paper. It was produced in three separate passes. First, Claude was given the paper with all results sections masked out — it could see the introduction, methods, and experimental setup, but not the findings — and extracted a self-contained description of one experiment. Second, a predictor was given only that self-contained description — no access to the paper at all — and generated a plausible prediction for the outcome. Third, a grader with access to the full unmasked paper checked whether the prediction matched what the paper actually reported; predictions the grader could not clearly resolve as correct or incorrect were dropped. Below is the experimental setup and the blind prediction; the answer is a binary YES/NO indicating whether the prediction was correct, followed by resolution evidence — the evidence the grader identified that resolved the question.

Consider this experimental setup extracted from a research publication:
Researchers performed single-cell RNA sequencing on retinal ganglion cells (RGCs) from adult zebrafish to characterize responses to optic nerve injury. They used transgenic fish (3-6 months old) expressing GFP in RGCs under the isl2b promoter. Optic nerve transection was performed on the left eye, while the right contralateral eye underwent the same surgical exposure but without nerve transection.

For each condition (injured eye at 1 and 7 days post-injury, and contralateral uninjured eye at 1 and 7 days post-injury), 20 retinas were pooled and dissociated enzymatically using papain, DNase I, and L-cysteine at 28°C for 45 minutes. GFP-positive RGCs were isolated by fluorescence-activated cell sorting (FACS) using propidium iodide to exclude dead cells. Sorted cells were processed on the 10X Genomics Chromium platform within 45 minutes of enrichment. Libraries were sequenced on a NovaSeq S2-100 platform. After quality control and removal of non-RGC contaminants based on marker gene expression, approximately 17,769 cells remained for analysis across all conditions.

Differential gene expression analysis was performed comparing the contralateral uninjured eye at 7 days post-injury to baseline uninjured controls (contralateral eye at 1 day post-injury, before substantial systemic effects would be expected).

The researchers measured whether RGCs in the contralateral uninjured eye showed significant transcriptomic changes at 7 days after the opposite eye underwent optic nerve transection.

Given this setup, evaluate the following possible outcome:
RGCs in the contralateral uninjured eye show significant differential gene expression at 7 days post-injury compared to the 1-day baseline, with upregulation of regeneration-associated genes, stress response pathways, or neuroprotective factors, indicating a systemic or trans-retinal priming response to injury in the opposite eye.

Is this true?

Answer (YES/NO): YES